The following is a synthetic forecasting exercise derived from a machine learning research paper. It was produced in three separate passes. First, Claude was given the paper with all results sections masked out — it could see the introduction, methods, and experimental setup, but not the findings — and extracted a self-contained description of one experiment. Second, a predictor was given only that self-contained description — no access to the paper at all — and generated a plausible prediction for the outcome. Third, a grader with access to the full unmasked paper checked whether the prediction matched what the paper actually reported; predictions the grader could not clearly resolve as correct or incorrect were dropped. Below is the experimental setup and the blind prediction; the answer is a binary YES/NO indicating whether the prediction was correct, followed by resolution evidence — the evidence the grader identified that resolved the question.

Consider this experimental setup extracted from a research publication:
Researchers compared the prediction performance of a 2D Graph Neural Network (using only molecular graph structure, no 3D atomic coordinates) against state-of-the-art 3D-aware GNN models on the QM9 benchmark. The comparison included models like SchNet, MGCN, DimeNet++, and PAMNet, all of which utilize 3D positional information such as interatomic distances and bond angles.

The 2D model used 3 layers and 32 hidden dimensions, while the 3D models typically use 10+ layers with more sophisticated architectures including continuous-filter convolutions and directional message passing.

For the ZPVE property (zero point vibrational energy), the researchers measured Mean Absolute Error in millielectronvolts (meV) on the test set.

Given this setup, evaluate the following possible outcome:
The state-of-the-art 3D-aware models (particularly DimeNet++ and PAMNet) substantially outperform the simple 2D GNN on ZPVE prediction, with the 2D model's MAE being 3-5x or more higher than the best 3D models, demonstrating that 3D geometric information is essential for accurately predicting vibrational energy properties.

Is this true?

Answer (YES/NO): YES